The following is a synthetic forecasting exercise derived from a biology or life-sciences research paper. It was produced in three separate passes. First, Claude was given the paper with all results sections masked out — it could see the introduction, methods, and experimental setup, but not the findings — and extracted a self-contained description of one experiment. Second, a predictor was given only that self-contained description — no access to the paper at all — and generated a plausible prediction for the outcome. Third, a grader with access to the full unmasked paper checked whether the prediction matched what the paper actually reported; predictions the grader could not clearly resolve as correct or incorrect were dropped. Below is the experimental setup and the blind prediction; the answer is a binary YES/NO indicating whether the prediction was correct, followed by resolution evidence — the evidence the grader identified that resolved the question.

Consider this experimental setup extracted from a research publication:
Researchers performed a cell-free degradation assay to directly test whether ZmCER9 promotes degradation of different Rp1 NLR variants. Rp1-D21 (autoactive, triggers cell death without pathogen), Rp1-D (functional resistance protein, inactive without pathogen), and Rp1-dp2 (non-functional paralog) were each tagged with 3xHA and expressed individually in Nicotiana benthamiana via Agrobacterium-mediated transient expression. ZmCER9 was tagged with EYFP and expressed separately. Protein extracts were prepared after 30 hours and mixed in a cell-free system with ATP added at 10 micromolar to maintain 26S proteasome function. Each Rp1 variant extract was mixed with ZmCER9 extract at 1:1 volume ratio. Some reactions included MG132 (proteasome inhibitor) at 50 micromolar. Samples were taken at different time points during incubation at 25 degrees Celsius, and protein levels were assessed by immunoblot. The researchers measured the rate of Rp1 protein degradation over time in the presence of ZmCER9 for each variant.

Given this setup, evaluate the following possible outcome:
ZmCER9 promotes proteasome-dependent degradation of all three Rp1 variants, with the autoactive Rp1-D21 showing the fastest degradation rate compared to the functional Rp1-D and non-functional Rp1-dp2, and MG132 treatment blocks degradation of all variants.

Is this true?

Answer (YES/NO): NO